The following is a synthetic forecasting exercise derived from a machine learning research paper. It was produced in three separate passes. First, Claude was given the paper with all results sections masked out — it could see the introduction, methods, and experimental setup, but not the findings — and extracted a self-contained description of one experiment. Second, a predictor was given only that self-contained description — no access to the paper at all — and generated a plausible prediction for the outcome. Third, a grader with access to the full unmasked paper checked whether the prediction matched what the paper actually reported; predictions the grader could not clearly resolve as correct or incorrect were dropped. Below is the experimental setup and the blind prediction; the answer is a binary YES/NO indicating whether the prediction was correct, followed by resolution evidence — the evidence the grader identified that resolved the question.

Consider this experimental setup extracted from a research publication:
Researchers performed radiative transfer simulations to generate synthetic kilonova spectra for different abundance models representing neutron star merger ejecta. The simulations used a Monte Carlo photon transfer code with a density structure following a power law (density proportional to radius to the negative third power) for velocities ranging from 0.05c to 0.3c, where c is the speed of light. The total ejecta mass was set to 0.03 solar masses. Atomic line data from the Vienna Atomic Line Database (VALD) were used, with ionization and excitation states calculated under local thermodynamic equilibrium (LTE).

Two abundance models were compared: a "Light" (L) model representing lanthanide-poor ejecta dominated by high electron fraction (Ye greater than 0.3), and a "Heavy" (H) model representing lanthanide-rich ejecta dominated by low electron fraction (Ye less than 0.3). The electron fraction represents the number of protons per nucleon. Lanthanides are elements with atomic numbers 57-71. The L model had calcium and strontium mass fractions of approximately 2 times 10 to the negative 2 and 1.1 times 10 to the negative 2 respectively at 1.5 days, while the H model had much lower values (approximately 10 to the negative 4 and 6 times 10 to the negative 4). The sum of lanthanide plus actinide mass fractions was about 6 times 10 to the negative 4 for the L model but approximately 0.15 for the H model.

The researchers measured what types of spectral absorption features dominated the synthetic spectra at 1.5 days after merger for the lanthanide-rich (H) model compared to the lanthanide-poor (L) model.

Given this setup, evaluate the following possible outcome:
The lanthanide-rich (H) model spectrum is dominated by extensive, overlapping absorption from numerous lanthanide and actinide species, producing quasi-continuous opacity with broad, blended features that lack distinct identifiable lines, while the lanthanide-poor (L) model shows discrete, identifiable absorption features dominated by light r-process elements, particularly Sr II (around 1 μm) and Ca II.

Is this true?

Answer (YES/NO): NO